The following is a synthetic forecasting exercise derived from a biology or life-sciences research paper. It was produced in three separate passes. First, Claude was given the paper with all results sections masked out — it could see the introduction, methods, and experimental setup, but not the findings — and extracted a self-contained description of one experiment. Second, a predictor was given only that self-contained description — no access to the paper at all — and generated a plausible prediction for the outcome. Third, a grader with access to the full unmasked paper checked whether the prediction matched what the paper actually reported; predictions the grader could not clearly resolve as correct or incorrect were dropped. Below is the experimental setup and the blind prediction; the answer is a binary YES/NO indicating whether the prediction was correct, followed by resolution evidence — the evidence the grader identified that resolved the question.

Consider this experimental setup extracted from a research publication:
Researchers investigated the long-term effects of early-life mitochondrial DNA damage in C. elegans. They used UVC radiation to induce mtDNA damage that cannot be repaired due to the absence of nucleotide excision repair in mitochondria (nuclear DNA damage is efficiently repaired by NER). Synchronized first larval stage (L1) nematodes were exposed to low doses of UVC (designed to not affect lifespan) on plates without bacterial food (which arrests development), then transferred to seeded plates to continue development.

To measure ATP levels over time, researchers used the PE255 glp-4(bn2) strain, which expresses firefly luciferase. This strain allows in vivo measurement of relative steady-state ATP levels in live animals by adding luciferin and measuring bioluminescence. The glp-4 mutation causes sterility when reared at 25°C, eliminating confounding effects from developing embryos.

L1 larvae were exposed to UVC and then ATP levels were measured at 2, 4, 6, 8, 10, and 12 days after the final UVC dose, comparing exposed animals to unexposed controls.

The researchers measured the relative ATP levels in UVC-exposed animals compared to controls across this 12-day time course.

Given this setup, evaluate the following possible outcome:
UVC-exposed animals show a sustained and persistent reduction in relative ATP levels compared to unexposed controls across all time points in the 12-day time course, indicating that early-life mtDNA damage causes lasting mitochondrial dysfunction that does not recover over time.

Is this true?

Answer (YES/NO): NO